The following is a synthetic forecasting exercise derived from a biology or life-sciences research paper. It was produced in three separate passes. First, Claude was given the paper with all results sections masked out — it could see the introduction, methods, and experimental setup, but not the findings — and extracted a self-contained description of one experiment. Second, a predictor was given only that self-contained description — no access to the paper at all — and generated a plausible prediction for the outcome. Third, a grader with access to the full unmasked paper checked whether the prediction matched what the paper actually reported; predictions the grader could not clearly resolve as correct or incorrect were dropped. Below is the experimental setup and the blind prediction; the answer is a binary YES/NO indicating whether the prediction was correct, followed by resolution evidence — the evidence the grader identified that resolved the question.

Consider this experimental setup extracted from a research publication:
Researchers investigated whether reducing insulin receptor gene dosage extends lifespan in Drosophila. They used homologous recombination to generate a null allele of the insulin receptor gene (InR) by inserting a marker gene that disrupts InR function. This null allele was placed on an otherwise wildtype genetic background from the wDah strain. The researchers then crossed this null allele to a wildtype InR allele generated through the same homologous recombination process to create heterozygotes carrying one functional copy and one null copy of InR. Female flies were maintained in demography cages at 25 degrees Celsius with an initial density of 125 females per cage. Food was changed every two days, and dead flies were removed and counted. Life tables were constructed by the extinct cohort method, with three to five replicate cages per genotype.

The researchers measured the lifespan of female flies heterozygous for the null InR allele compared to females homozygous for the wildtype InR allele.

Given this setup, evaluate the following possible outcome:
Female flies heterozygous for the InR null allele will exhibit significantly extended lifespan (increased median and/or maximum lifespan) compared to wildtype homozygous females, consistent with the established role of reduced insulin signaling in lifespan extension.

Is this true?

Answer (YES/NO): NO